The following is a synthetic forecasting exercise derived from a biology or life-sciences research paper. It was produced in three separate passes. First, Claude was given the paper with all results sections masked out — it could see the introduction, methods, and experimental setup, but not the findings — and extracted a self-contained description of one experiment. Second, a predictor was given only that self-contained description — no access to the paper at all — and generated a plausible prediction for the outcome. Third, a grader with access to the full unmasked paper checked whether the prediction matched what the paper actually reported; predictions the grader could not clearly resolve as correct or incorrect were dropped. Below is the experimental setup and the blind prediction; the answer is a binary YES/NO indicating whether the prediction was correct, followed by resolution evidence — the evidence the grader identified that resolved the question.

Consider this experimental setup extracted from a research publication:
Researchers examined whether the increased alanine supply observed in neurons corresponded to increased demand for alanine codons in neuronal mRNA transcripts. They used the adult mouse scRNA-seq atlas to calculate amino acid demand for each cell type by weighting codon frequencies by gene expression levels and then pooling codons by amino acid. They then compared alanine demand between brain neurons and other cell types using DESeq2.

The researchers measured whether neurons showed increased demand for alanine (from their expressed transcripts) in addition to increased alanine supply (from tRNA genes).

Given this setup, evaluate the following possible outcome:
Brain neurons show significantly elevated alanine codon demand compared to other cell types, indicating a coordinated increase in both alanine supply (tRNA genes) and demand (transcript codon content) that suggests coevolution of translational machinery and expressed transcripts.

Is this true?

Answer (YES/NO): NO